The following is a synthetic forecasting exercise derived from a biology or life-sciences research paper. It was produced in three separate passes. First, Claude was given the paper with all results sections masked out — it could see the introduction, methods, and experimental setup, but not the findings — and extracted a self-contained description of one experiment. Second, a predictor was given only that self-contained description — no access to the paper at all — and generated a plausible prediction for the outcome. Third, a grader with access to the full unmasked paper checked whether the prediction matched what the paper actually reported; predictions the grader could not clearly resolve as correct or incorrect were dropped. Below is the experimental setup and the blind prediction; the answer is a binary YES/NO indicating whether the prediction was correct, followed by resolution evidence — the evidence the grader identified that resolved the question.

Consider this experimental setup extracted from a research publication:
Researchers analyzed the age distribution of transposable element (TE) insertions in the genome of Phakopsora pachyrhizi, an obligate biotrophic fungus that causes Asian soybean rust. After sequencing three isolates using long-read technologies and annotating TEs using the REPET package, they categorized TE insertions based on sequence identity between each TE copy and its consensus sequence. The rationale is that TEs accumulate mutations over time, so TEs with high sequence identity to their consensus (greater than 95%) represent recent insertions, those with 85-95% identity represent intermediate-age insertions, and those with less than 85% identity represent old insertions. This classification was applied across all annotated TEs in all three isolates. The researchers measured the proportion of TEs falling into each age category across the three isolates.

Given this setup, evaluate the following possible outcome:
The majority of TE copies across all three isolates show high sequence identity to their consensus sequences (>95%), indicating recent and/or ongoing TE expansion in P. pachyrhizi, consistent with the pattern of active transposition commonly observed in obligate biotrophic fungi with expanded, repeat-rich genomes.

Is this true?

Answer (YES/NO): NO